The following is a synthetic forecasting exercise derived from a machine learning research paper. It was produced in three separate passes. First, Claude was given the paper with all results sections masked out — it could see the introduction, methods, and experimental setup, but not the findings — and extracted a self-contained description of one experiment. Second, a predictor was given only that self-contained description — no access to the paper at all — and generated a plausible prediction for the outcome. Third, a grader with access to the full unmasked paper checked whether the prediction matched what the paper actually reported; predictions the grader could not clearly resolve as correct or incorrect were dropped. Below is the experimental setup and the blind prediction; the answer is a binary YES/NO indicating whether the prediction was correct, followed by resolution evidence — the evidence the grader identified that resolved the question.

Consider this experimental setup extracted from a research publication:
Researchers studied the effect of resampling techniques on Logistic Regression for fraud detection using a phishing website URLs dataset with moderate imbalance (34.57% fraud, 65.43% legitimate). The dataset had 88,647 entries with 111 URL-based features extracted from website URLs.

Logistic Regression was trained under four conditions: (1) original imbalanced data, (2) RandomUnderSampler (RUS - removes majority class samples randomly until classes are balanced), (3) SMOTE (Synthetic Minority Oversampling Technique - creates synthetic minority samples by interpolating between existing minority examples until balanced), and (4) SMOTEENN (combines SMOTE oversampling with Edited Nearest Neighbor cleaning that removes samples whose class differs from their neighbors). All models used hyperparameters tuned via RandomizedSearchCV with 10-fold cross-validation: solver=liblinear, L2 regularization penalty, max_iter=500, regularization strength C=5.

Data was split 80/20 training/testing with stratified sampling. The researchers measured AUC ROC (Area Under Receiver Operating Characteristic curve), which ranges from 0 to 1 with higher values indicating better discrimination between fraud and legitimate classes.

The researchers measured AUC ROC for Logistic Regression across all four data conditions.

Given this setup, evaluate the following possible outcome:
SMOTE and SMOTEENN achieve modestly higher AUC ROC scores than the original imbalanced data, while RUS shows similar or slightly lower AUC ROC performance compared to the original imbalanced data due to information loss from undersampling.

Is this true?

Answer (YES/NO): NO